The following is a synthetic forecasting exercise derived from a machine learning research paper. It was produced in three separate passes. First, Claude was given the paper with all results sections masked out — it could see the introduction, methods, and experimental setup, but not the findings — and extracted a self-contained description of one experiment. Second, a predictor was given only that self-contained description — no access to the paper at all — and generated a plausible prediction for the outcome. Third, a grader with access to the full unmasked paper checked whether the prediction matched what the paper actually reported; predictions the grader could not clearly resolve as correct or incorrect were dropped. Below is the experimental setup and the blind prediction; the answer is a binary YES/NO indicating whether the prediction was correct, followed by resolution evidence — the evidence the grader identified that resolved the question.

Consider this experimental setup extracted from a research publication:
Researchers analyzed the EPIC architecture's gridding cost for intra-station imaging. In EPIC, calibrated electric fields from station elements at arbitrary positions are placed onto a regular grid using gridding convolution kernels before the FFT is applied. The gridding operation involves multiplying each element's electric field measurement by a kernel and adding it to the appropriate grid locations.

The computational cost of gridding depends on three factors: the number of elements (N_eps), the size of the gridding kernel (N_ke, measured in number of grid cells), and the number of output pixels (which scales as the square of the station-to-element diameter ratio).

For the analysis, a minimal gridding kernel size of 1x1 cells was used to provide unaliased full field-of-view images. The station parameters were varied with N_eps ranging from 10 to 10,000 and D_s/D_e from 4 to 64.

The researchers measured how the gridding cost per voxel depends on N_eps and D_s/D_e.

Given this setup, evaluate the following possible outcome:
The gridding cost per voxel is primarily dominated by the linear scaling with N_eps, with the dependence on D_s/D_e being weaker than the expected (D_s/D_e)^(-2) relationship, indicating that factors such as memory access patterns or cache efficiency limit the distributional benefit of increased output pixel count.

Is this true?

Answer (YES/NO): NO